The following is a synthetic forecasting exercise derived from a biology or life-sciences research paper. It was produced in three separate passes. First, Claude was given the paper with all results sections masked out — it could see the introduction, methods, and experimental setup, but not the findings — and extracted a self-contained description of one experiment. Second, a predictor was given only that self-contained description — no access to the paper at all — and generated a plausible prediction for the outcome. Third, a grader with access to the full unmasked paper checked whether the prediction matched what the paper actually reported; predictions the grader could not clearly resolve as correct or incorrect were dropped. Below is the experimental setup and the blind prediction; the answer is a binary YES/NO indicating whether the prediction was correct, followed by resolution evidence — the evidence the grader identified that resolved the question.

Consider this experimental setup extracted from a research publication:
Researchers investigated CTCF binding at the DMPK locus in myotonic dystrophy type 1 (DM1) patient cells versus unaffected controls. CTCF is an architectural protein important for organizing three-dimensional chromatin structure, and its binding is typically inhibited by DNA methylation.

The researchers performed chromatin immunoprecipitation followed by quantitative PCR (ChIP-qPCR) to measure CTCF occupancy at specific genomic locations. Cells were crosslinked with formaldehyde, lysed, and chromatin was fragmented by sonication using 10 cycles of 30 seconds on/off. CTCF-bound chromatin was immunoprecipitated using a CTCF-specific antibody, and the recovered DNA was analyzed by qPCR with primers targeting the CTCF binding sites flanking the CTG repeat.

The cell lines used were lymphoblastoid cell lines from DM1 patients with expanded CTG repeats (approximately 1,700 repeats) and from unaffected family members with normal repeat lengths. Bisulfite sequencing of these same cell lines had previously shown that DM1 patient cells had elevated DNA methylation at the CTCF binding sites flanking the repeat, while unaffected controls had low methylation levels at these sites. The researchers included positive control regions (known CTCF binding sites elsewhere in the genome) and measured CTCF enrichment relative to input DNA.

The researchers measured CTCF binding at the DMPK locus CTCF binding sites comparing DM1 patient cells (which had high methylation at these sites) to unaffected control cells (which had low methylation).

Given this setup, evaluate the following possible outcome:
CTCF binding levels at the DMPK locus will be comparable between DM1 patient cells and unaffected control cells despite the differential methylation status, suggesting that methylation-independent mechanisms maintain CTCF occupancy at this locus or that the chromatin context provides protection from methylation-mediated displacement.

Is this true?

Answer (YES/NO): NO